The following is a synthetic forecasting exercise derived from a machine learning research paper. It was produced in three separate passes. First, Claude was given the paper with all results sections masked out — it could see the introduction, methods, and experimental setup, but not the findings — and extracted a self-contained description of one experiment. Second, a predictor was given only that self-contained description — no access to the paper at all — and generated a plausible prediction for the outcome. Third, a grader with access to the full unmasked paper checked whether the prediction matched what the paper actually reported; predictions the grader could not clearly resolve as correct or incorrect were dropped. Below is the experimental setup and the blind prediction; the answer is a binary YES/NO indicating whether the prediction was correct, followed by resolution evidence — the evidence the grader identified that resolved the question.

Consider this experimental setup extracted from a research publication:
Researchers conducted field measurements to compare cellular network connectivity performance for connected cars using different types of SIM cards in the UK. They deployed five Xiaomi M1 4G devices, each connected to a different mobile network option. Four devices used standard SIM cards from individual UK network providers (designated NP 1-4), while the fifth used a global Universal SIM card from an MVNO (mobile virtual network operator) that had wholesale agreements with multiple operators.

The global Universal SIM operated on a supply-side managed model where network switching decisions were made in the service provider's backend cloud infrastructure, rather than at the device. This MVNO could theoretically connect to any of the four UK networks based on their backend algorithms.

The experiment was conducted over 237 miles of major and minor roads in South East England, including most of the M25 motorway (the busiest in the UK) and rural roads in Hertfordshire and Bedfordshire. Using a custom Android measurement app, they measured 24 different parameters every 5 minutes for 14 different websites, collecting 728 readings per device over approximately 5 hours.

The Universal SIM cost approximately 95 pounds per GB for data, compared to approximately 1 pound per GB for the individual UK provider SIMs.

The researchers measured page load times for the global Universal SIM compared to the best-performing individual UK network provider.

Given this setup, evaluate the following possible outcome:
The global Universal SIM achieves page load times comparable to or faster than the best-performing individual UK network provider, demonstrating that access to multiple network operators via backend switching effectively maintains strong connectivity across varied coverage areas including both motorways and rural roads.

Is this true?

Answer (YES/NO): NO